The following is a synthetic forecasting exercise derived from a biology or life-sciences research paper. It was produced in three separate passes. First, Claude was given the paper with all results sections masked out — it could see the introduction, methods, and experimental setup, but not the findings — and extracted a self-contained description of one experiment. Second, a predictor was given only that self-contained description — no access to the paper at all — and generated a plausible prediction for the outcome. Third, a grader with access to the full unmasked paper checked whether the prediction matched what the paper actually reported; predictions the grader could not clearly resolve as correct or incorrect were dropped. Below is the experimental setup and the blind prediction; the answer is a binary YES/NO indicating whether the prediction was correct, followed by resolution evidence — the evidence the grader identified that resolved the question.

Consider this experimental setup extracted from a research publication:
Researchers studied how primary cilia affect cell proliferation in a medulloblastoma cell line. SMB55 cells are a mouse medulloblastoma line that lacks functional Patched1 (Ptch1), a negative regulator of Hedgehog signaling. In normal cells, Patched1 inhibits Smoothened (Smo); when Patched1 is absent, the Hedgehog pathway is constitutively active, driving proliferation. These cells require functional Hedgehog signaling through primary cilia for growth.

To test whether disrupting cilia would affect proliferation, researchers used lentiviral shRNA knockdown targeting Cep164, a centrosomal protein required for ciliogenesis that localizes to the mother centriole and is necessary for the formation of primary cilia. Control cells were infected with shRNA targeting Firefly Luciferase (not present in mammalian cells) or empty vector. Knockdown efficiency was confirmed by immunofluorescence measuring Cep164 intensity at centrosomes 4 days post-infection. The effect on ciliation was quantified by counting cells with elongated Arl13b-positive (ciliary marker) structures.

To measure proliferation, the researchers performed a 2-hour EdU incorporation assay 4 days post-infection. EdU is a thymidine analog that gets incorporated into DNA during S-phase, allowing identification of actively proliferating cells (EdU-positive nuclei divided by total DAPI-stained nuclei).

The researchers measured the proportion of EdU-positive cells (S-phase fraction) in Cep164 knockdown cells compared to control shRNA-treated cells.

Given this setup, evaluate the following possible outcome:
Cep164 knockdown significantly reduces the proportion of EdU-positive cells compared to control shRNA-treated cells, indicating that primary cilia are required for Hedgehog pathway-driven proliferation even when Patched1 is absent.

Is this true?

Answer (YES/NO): YES